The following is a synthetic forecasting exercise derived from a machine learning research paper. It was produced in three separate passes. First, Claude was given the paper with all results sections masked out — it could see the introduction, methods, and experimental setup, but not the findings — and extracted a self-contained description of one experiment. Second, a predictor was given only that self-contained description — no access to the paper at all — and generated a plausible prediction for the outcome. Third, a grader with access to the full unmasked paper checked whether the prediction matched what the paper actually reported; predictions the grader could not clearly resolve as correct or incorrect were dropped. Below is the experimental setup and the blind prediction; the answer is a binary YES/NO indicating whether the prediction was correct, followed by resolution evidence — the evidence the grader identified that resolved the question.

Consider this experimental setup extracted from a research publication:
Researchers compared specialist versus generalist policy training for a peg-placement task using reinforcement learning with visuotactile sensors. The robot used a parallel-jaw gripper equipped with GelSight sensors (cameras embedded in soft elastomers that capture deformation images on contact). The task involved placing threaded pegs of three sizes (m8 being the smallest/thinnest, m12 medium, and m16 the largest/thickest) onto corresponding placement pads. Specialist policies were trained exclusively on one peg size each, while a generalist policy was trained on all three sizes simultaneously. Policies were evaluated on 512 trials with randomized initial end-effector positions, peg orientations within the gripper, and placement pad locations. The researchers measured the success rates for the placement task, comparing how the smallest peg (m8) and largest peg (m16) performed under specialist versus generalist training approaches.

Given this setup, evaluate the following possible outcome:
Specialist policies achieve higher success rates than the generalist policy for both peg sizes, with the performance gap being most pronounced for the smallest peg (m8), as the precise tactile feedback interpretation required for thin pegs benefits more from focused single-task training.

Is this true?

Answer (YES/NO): NO